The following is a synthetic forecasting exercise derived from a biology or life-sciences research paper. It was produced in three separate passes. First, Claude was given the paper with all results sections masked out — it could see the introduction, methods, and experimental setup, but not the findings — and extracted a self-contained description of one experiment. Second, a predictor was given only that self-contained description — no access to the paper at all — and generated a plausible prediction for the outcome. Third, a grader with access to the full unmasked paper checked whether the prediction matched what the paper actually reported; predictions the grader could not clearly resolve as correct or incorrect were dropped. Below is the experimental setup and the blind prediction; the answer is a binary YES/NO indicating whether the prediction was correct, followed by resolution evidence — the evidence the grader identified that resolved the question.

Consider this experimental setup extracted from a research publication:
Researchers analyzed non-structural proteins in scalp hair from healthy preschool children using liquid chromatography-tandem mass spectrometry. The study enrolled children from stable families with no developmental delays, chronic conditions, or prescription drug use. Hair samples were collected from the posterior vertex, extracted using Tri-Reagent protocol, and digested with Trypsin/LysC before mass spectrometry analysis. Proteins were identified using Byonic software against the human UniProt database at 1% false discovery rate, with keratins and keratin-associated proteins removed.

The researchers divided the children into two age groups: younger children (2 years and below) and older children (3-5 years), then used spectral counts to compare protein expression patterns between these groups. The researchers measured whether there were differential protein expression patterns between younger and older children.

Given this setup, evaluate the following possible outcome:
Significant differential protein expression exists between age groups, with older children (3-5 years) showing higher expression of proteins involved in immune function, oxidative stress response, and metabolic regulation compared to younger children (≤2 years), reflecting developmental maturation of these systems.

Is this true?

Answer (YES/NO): NO